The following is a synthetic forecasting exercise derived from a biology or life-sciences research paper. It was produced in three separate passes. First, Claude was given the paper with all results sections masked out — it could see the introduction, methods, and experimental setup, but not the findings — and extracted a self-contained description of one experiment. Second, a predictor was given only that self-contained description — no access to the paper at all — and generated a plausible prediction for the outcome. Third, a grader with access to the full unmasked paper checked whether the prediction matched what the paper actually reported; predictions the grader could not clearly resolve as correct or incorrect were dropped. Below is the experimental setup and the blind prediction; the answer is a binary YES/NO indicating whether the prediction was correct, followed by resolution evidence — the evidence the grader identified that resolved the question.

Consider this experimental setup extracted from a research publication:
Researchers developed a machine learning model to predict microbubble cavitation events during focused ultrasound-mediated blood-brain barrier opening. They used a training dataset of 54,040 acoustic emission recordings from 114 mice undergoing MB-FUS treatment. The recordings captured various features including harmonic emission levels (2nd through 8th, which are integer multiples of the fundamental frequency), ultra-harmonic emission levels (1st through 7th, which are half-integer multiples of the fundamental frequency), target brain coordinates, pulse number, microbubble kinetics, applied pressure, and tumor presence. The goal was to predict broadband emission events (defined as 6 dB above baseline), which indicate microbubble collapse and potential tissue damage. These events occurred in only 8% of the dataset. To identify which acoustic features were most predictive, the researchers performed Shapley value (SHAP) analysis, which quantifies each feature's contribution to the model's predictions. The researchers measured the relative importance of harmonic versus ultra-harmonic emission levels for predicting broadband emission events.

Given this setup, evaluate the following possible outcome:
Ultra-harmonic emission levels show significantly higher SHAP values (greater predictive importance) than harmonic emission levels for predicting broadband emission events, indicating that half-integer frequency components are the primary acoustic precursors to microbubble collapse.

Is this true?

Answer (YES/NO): NO